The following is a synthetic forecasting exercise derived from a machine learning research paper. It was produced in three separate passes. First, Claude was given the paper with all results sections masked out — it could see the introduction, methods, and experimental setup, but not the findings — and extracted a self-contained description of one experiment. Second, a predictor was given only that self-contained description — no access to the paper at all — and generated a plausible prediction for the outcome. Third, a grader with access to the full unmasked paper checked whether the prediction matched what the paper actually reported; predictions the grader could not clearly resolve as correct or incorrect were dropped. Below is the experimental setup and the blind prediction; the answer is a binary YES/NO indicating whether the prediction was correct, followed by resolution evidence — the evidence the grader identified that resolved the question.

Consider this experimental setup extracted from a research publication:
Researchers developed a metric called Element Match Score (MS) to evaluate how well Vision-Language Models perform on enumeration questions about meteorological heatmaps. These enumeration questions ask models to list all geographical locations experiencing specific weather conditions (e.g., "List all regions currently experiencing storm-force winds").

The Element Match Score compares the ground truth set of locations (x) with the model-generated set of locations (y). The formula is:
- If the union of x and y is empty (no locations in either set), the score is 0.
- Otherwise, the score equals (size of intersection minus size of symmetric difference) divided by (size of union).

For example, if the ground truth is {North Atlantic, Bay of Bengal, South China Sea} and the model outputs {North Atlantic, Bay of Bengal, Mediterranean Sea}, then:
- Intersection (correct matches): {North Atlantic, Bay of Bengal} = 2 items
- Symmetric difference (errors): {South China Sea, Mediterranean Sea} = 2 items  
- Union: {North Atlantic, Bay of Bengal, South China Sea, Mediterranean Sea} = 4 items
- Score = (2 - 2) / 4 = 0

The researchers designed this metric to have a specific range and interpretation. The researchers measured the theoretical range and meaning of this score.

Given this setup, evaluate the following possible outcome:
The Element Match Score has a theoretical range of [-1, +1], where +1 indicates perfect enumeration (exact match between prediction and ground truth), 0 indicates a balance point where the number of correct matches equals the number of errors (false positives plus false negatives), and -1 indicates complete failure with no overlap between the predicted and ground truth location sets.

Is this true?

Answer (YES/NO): NO